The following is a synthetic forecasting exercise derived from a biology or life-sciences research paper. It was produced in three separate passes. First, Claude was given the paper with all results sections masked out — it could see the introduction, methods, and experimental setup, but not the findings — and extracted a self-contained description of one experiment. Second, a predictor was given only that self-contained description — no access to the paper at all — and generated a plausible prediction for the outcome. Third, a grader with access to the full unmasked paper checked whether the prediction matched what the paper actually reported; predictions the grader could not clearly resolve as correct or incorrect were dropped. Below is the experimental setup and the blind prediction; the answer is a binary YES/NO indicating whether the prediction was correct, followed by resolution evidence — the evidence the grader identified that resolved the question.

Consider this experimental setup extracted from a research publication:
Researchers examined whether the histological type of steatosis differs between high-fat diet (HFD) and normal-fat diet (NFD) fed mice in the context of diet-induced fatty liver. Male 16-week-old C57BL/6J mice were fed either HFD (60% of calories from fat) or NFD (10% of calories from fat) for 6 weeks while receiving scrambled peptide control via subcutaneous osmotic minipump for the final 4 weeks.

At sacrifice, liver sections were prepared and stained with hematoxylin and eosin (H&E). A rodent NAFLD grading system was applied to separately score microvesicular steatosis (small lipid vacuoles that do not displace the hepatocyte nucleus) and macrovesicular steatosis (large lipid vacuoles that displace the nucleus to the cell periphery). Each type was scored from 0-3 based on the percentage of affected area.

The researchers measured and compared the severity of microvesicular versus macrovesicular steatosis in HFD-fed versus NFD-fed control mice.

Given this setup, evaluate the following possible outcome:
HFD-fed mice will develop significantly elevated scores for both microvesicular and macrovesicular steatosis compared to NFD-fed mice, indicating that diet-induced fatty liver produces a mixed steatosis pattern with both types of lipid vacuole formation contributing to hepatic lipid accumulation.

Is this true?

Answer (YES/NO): NO